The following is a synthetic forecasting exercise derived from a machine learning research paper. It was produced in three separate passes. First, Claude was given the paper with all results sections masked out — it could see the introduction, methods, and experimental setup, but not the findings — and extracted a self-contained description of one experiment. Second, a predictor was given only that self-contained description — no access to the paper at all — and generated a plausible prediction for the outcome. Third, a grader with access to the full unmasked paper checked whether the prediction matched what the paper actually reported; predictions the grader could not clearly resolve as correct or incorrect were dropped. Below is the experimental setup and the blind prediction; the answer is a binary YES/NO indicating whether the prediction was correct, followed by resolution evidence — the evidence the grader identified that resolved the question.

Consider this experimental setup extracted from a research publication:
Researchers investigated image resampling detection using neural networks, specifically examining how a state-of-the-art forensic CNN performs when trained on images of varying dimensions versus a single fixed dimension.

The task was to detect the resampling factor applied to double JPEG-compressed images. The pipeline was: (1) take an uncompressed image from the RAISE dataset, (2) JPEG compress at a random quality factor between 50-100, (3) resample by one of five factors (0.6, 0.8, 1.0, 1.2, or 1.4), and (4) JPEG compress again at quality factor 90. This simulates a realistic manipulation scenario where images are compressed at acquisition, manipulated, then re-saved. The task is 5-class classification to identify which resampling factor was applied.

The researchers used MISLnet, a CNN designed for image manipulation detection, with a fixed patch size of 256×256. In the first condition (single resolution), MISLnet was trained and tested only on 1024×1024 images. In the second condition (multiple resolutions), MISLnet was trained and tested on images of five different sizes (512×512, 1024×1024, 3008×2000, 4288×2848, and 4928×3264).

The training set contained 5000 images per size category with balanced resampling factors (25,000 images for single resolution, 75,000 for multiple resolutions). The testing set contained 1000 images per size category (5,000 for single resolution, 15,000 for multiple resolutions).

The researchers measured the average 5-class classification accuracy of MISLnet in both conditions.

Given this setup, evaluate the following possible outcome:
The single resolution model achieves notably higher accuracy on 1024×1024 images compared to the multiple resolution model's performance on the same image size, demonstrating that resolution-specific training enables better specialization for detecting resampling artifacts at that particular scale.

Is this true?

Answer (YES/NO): YES